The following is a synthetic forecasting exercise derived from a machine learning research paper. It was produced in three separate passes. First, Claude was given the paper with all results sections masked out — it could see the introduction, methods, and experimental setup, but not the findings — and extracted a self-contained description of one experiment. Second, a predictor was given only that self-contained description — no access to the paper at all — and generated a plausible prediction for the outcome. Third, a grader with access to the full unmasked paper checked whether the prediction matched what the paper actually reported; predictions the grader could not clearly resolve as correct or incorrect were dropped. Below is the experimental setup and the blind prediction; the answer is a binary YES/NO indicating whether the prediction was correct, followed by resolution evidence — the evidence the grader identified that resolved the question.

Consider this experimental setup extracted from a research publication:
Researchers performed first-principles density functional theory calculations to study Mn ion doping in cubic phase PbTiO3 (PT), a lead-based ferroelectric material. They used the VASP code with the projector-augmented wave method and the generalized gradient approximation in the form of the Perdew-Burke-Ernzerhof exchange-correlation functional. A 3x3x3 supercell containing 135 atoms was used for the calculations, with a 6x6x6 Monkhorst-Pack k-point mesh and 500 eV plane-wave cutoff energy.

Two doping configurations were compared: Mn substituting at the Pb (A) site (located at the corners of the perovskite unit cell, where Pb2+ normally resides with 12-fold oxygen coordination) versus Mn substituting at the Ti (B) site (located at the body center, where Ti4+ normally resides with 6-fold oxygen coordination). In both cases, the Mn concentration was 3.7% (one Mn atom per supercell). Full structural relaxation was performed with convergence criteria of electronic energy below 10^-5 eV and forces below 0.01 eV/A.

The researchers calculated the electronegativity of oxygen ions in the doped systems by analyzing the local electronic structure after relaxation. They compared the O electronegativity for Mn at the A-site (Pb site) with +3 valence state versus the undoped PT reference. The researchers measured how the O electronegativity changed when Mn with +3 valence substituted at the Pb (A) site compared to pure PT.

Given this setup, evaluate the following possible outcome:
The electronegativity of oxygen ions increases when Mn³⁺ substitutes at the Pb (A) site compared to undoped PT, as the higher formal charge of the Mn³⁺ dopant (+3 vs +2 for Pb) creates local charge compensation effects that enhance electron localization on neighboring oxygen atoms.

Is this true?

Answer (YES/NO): NO